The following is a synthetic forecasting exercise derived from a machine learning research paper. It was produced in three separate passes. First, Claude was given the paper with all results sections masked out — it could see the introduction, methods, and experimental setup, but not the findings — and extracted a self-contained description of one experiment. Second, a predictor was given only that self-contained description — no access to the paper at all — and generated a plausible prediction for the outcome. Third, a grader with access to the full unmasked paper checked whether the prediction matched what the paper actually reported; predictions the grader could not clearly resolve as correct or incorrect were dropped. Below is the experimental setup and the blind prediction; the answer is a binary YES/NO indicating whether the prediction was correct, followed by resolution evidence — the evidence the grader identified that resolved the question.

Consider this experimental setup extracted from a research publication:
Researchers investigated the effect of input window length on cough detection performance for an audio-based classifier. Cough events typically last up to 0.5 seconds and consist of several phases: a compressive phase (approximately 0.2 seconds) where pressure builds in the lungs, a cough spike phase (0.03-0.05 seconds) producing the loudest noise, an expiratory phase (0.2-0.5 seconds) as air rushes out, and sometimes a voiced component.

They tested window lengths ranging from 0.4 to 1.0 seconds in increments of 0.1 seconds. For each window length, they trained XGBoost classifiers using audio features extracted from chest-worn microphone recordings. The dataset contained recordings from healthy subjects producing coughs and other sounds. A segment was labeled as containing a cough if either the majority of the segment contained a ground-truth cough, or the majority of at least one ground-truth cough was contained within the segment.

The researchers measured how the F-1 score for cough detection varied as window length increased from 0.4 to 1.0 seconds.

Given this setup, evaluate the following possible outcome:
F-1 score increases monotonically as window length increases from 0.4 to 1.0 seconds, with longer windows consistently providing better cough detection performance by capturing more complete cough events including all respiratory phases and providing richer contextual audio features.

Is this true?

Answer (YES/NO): NO